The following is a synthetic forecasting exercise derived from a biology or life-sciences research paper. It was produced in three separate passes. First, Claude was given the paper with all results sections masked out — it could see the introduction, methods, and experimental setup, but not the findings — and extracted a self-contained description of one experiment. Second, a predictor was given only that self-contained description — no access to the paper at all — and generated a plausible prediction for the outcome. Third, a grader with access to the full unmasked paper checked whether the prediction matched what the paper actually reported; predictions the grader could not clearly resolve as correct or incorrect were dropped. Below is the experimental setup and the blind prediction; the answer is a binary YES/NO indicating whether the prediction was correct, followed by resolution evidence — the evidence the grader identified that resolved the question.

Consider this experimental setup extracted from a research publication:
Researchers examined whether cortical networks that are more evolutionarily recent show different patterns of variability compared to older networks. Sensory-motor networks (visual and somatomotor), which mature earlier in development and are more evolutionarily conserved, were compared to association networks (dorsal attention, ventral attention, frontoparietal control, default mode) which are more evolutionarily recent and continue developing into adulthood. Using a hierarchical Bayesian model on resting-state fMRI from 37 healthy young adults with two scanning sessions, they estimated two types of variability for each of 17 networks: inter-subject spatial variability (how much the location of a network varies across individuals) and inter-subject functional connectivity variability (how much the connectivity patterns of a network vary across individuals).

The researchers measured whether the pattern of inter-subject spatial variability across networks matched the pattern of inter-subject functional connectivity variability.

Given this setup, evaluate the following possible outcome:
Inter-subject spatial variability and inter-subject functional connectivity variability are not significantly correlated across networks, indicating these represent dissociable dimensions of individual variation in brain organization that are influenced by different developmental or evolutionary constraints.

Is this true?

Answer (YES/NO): NO